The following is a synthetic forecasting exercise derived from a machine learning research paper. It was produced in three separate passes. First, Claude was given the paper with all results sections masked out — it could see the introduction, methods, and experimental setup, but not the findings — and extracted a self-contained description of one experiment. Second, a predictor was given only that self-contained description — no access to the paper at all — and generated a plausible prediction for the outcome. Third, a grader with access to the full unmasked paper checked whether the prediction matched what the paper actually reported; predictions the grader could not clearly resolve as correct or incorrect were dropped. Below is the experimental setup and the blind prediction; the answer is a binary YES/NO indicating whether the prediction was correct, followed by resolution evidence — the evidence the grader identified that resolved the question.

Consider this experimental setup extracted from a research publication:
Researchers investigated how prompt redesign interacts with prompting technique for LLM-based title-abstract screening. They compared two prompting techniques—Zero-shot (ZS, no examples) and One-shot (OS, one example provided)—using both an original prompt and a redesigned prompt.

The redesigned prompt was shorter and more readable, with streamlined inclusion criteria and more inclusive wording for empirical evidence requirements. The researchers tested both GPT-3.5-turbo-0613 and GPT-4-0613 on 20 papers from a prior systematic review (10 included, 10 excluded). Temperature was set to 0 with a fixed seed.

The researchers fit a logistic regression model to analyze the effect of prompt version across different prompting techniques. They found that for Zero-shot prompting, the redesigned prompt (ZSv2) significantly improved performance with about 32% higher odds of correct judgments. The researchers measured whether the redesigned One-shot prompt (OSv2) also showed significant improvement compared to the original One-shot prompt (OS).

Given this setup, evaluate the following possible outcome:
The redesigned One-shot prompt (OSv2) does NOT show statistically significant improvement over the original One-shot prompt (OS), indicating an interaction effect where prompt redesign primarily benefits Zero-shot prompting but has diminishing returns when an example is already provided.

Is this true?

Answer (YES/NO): YES